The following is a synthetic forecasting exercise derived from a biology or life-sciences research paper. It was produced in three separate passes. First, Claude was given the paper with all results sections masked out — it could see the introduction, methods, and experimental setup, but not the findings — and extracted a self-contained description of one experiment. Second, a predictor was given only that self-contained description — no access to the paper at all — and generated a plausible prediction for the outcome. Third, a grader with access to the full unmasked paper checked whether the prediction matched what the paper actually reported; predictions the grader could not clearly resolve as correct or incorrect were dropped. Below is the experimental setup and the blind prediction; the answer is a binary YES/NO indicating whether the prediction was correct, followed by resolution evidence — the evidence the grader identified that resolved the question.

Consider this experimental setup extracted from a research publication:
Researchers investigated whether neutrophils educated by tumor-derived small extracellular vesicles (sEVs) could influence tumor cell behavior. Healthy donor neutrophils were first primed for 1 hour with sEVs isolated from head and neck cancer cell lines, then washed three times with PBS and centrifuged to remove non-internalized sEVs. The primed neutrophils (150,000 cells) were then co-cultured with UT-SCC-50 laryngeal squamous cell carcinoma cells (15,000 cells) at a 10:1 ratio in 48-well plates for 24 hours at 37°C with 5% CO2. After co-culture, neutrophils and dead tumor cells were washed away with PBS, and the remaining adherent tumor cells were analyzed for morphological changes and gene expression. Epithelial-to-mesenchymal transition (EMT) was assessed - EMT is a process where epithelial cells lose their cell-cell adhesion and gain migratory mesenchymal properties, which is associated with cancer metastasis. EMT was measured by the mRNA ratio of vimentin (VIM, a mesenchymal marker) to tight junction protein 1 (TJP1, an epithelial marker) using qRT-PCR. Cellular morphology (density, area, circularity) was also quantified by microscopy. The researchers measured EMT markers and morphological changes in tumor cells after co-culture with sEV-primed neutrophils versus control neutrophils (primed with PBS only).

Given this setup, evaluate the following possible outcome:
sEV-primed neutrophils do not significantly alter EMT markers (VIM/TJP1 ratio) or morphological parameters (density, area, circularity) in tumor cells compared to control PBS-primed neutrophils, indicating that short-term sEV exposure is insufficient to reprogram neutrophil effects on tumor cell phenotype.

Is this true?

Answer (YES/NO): NO